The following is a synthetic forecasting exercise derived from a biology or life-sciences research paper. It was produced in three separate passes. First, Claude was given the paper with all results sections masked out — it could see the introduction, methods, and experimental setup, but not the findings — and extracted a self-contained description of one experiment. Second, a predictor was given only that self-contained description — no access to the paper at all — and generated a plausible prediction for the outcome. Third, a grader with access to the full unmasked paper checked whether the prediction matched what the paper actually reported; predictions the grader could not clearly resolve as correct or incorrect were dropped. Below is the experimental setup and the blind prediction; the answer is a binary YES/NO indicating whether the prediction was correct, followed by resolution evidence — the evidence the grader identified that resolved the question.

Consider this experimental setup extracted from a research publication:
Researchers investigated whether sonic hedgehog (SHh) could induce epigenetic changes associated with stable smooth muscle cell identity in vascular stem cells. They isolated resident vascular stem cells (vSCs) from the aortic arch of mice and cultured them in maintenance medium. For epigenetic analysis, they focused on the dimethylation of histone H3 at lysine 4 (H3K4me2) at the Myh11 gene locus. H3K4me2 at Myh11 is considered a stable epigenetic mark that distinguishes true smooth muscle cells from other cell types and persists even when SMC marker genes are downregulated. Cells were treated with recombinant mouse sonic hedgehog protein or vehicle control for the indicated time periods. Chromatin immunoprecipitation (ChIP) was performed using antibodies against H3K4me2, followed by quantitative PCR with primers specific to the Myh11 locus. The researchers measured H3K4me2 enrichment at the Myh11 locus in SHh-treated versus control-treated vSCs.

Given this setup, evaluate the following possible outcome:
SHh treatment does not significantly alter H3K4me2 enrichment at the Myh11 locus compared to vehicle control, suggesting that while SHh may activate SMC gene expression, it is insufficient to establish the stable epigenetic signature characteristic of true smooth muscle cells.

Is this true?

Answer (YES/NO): NO